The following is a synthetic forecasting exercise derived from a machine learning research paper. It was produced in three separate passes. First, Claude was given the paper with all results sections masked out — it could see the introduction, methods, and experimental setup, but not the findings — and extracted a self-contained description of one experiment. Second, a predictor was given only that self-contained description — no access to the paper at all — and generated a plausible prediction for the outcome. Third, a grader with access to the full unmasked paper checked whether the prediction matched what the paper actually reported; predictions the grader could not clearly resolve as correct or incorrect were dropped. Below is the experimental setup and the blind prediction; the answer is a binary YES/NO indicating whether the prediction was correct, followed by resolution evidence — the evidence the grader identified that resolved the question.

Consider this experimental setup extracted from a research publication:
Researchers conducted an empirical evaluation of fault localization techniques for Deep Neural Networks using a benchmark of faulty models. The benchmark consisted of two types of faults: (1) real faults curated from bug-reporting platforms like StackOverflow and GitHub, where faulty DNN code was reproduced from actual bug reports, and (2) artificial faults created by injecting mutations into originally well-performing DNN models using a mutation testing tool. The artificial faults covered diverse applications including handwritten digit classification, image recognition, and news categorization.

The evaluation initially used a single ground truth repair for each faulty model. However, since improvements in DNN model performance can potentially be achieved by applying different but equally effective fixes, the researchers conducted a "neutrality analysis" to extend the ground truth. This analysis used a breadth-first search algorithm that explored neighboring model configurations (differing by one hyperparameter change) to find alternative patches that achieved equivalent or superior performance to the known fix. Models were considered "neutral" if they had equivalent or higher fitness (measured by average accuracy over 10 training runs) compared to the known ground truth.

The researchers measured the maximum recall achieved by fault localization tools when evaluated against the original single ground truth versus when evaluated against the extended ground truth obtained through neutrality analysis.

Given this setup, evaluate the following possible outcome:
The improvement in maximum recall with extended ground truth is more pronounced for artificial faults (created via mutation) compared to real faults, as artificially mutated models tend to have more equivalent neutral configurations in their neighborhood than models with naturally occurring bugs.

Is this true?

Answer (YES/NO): YES